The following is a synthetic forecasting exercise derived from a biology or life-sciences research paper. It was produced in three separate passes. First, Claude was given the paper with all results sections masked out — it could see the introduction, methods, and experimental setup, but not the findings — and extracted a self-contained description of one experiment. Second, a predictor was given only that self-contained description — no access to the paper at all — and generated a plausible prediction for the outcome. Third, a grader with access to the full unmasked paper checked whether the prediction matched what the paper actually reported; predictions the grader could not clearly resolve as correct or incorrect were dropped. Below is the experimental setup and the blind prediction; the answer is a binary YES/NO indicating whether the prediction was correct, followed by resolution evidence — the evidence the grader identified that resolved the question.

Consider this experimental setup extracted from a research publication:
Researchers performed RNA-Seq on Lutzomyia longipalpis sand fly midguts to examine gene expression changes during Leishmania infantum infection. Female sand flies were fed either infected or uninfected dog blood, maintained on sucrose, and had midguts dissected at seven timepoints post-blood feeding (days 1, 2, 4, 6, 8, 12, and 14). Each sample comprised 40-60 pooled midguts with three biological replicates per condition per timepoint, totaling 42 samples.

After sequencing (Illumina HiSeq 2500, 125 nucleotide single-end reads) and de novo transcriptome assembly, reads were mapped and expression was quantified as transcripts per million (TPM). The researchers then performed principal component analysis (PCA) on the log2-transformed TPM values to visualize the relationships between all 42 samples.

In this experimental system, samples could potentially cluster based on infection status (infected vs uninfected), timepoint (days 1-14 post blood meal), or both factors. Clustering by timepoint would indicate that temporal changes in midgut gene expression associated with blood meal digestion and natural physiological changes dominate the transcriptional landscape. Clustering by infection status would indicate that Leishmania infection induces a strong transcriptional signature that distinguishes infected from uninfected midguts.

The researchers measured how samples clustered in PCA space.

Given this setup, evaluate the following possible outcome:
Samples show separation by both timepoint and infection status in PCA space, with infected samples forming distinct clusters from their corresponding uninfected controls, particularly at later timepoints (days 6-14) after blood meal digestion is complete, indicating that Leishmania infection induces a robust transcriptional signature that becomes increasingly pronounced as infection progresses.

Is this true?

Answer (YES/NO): NO